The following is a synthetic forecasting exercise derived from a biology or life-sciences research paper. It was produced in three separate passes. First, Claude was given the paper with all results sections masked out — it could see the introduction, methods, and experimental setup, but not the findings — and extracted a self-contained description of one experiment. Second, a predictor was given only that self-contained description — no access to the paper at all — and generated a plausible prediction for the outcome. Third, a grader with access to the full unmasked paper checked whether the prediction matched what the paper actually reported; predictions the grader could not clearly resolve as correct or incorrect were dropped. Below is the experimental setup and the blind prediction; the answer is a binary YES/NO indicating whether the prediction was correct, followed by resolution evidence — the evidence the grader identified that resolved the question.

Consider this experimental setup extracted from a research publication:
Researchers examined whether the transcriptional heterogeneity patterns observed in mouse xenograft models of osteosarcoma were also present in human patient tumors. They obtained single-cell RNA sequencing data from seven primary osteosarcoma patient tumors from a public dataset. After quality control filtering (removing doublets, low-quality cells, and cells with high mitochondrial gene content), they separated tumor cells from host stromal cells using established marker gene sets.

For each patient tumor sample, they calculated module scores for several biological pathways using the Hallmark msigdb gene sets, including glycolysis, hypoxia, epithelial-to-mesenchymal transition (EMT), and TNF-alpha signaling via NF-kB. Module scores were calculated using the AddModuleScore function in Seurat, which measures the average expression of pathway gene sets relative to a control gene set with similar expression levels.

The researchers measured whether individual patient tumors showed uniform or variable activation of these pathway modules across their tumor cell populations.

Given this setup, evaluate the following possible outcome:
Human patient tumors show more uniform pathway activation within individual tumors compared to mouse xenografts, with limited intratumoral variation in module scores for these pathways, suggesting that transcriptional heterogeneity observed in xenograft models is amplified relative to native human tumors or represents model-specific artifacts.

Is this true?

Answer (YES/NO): NO